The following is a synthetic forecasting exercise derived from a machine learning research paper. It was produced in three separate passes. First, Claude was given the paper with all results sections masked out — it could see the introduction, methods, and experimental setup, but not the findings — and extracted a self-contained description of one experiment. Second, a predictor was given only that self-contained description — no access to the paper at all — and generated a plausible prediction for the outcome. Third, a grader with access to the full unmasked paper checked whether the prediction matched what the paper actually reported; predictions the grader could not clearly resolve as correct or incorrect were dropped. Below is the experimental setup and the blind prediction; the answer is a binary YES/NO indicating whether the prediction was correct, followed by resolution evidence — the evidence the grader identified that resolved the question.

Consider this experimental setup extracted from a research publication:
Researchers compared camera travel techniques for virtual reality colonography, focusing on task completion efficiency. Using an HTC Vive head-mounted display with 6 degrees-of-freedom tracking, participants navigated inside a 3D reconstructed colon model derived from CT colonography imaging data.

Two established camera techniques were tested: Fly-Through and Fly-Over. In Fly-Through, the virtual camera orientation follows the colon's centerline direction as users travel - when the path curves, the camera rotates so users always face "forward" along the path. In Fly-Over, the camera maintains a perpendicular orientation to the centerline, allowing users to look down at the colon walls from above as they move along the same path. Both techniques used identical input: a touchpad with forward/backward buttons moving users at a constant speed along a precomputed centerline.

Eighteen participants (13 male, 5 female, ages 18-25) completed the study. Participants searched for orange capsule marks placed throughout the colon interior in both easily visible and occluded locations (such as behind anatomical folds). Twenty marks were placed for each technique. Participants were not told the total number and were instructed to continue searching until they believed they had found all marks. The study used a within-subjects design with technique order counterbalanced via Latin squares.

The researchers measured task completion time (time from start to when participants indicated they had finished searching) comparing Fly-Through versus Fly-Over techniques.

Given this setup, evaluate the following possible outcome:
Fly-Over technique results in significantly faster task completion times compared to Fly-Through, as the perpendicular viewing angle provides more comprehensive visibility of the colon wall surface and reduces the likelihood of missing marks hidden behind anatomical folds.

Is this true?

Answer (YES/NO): NO